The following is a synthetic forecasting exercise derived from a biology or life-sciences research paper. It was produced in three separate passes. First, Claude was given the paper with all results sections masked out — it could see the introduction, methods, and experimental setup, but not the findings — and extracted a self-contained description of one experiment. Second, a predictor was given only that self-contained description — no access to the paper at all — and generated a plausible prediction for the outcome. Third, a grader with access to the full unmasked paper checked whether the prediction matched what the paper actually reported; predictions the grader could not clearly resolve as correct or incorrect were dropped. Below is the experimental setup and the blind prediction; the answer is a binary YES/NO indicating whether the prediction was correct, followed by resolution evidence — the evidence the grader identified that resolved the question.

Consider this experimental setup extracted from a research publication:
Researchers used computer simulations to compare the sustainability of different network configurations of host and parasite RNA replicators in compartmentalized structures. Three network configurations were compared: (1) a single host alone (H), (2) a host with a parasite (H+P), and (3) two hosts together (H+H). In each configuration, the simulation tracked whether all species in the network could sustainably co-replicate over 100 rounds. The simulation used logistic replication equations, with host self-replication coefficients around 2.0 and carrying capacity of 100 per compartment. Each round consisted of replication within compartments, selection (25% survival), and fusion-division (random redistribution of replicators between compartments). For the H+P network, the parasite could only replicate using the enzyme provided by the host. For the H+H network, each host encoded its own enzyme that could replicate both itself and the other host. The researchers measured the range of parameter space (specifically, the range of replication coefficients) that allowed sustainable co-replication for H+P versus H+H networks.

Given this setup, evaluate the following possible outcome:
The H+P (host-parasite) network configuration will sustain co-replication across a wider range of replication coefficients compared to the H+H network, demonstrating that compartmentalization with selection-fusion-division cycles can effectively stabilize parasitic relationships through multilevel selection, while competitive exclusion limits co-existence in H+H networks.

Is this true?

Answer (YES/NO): YES